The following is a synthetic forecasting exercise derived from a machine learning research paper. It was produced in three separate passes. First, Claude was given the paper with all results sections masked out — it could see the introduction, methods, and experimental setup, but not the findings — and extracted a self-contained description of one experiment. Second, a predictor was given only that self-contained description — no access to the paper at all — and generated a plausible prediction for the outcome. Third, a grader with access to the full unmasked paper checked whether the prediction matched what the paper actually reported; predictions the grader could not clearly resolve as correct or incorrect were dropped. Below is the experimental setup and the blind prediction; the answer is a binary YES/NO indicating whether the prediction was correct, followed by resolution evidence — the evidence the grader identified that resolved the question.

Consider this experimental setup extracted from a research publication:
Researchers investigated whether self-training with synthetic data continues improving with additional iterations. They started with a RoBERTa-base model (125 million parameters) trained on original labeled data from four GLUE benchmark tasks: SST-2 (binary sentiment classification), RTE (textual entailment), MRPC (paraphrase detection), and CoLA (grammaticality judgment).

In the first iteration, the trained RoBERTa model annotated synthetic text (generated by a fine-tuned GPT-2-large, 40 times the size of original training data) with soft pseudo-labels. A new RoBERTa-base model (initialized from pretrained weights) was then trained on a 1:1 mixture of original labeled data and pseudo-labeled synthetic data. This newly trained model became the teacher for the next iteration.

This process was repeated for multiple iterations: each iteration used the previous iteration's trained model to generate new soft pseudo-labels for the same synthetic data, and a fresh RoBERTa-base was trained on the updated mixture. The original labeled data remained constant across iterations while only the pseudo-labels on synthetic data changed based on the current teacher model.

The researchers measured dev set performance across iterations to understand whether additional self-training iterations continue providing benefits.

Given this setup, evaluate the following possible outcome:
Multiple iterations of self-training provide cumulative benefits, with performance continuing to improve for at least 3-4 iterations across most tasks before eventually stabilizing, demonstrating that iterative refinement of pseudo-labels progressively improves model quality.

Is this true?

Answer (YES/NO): YES